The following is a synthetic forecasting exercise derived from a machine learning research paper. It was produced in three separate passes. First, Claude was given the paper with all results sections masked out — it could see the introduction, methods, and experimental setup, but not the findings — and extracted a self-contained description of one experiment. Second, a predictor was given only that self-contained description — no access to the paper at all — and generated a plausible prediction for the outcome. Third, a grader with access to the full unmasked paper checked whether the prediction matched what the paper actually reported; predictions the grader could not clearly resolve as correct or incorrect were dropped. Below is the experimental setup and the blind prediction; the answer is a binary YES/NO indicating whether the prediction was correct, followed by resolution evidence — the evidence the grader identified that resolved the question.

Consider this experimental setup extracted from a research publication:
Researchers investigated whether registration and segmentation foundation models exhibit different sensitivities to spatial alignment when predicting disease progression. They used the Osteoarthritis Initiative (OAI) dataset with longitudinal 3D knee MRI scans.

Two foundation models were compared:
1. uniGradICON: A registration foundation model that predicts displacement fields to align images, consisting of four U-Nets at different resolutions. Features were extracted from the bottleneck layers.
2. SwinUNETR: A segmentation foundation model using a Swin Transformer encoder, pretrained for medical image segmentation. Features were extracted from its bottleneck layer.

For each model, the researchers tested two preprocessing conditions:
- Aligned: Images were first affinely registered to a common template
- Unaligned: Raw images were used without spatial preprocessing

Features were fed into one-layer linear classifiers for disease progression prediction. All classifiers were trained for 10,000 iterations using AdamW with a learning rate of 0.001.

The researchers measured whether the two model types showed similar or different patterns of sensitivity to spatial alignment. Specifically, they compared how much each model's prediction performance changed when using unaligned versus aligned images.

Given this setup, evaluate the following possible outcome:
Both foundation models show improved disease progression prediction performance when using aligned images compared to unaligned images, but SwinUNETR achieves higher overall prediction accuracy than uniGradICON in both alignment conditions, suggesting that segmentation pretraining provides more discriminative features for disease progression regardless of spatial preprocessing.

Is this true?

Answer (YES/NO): NO